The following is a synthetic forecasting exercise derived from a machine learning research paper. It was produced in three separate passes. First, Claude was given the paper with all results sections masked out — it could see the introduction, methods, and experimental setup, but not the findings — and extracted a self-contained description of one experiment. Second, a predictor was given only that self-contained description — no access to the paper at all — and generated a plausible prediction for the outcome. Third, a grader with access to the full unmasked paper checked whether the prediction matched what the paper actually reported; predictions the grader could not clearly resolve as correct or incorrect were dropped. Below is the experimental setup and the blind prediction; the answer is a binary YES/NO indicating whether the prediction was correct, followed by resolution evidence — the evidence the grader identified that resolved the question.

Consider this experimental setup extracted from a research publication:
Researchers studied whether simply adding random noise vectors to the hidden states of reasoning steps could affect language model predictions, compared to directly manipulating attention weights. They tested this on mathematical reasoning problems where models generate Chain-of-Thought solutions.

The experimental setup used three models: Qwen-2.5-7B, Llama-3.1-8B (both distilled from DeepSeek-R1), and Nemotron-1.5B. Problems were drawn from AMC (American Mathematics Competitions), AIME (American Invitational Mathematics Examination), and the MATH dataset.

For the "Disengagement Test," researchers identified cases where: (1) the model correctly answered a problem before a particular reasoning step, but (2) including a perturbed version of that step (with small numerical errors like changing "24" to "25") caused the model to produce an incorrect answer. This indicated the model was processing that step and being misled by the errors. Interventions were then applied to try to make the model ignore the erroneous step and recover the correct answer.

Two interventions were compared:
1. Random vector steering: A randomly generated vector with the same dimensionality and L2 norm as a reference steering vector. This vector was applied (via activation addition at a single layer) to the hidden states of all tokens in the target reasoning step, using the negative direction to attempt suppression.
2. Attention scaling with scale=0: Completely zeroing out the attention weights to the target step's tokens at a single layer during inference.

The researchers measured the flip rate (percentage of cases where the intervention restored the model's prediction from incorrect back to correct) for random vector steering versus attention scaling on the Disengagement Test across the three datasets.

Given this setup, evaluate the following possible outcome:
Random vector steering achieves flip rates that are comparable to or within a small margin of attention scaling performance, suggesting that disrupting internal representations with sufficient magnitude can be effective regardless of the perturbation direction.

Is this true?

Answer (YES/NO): NO